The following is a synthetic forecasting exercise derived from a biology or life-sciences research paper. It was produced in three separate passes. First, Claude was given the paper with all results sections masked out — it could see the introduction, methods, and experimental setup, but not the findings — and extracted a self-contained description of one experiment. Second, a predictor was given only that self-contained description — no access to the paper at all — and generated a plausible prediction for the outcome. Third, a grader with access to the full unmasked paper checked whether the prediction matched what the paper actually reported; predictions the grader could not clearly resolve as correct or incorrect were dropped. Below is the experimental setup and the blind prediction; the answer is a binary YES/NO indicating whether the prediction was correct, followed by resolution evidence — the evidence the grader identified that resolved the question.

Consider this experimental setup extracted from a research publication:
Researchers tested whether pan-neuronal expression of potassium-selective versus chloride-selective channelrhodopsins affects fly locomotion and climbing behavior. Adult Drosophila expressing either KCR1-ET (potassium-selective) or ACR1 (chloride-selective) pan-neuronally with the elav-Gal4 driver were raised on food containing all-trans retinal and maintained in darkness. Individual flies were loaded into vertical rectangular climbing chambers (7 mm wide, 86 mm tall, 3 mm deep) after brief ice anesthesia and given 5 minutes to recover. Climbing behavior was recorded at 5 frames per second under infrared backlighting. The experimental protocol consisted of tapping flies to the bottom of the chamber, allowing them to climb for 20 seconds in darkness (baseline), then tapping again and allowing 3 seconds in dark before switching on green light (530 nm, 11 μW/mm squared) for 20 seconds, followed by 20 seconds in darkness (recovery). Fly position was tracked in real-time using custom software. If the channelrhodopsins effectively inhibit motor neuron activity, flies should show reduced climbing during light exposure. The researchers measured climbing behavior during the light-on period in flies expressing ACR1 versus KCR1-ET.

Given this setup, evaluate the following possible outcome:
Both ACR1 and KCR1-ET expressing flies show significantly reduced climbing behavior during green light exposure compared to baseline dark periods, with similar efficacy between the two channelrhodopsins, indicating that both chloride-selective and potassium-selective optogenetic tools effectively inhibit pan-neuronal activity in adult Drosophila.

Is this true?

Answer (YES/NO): NO